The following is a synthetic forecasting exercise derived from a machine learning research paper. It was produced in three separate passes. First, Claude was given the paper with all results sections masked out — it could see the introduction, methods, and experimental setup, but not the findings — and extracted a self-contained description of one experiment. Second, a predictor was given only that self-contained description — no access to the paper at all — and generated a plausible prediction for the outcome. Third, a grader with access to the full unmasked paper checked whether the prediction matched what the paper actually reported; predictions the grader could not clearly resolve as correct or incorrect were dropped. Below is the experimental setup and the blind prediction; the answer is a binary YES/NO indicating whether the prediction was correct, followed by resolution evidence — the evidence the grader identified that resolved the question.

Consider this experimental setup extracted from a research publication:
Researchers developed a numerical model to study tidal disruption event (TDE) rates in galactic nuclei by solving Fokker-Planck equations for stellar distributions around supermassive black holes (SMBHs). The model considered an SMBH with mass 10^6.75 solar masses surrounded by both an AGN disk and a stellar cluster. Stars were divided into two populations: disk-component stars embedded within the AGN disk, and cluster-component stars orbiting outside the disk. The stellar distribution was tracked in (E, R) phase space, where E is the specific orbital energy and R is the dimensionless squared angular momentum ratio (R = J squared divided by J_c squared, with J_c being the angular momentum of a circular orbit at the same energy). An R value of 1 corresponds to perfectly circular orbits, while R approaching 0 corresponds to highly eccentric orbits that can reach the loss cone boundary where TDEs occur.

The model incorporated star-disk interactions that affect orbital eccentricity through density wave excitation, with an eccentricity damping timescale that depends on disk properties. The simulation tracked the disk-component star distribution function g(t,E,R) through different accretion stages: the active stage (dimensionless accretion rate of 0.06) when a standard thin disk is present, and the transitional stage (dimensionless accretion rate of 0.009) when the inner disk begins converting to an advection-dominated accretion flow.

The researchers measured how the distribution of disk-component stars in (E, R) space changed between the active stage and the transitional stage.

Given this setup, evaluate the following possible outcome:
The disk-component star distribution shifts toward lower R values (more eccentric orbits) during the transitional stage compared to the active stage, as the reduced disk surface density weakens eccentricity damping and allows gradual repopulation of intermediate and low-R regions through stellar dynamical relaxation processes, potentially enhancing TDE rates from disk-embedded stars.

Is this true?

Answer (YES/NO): YES